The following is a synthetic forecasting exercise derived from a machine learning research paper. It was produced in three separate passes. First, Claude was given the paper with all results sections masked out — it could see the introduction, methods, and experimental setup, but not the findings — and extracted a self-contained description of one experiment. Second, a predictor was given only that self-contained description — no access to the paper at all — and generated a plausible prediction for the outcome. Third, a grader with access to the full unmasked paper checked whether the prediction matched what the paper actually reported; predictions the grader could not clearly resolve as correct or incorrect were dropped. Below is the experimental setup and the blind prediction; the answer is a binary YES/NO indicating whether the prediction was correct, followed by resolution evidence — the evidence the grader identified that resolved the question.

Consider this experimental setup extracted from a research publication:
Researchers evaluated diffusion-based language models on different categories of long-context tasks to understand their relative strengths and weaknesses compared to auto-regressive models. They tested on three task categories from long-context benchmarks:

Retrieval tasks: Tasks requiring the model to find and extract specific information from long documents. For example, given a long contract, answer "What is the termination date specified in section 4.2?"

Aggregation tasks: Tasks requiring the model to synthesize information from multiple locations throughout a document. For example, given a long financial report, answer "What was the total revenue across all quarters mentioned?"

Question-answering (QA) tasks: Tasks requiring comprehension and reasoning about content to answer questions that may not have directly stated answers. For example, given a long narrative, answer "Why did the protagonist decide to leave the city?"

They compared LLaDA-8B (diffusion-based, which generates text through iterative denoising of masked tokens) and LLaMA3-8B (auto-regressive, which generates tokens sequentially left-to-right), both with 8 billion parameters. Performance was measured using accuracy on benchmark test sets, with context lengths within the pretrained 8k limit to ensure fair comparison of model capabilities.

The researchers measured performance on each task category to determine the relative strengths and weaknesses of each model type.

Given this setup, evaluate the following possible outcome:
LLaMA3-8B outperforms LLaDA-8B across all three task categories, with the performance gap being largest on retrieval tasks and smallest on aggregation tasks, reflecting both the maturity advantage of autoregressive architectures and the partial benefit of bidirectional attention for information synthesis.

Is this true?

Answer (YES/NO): NO